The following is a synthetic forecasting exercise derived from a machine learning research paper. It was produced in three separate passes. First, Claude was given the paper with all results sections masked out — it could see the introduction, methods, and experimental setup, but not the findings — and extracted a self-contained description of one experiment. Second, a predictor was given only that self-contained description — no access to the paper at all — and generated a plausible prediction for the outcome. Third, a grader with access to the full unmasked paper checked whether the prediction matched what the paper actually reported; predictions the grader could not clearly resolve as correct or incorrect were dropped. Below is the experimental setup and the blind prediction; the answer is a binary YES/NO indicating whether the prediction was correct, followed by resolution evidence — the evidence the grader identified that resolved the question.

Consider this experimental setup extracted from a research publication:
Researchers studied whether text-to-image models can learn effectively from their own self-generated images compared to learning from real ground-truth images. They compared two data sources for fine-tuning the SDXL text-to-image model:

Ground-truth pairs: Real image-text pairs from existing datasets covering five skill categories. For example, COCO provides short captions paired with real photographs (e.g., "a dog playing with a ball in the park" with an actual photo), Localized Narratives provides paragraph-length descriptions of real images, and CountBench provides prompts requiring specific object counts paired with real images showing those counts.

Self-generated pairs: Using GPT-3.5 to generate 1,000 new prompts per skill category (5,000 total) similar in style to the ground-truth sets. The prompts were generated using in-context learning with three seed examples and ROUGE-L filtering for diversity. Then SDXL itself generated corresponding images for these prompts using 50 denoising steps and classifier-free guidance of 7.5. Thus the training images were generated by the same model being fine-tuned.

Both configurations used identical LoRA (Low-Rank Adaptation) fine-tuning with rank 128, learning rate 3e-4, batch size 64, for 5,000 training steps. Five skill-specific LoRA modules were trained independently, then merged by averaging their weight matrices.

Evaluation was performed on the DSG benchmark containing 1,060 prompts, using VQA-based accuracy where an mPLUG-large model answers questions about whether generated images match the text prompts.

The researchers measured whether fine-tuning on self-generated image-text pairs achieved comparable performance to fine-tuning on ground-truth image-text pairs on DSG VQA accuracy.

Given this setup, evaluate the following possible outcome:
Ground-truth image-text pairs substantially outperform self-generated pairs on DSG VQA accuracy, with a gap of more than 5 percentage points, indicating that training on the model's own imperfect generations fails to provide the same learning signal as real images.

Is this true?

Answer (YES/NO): NO